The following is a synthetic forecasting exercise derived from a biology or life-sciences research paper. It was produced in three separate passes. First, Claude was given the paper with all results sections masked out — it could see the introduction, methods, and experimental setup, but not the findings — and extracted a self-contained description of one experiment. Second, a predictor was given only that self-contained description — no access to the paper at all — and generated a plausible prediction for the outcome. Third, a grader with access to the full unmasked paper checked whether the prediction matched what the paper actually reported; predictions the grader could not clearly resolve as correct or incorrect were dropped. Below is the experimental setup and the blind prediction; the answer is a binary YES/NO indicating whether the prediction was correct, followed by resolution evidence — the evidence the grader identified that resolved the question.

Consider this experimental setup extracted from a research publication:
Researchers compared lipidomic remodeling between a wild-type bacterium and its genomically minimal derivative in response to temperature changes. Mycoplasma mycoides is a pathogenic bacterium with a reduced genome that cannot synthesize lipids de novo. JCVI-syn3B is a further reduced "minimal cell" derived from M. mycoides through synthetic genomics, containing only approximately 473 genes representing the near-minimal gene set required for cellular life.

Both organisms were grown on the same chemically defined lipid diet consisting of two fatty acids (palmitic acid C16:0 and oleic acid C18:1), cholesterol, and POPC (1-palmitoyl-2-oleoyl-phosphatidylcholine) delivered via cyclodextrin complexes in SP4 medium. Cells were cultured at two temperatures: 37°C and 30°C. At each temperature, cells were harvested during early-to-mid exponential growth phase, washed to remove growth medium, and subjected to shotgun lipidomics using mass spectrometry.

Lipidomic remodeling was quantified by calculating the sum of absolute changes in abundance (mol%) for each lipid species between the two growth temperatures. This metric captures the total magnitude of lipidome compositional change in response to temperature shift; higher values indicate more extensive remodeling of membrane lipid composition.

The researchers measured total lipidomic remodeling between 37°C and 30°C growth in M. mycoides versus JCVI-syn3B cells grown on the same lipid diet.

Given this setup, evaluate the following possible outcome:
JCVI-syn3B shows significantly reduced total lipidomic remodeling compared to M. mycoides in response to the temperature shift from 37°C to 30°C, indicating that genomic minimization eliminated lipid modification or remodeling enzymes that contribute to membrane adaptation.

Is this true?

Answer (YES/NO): NO